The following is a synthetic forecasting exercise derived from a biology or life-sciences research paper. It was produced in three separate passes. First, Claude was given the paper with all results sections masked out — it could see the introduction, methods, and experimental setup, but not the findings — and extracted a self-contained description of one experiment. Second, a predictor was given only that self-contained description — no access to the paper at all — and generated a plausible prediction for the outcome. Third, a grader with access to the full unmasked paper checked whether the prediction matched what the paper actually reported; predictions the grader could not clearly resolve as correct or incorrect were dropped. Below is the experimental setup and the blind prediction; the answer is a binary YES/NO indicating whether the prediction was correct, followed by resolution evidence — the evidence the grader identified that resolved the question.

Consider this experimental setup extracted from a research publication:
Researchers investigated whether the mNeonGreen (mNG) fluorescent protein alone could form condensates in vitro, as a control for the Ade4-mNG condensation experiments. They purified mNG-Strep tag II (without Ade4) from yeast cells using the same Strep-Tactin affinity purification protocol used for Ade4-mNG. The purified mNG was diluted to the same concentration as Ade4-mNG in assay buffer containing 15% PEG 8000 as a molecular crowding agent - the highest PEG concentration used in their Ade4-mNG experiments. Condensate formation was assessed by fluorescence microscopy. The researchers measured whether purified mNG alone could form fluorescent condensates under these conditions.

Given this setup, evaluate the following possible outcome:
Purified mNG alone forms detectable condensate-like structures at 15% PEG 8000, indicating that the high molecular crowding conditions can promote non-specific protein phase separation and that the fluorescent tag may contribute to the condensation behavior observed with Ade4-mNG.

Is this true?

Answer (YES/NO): NO